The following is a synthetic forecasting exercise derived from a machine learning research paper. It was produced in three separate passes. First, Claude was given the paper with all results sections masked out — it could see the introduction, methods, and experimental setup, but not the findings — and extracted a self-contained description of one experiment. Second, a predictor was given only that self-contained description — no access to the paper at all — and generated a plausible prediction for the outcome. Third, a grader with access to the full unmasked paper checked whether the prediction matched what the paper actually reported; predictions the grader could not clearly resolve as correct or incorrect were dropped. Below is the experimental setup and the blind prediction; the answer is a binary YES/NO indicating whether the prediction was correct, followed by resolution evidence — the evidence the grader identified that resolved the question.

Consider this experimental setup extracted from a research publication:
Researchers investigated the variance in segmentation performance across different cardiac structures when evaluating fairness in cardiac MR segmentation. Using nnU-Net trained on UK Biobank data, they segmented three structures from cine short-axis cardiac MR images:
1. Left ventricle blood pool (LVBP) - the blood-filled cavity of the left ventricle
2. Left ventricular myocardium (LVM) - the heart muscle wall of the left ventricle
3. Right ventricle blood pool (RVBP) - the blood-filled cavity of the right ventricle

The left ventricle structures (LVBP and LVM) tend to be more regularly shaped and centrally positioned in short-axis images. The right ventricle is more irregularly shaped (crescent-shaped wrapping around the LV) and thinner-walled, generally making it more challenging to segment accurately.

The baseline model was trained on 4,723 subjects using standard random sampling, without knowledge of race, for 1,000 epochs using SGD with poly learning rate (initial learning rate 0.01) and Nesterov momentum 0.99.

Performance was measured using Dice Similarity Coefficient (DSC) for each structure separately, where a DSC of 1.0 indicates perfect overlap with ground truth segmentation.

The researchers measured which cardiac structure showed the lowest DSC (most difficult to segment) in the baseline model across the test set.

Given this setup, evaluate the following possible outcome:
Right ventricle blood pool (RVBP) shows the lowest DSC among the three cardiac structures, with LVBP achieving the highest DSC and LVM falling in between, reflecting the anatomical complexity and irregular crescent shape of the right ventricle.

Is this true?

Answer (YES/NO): NO